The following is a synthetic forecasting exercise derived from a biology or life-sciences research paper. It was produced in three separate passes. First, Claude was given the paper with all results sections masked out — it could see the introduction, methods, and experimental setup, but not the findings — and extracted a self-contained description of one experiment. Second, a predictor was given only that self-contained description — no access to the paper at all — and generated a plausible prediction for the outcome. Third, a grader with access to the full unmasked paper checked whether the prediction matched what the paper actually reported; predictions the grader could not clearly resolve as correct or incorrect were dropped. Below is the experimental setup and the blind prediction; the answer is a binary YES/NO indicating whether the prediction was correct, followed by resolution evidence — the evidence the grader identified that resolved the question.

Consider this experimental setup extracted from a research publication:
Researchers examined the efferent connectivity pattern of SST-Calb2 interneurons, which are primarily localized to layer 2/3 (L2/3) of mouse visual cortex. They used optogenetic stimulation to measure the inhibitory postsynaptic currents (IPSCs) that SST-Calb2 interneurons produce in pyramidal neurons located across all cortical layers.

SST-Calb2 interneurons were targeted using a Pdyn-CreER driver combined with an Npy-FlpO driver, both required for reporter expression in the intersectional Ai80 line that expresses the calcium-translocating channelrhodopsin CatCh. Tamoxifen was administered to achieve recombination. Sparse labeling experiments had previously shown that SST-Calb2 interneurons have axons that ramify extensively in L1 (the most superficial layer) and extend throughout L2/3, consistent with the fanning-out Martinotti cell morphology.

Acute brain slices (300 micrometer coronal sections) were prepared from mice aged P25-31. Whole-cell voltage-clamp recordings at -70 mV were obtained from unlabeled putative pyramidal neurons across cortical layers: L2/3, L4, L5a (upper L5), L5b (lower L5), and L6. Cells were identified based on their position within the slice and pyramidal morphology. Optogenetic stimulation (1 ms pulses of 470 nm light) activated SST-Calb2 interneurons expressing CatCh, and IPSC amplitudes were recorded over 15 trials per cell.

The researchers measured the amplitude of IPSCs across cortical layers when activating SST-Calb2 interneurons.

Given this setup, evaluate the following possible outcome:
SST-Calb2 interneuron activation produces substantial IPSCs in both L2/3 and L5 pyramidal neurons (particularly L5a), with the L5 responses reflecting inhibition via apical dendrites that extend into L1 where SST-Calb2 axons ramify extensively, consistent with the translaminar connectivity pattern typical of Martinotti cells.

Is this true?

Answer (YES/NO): YES